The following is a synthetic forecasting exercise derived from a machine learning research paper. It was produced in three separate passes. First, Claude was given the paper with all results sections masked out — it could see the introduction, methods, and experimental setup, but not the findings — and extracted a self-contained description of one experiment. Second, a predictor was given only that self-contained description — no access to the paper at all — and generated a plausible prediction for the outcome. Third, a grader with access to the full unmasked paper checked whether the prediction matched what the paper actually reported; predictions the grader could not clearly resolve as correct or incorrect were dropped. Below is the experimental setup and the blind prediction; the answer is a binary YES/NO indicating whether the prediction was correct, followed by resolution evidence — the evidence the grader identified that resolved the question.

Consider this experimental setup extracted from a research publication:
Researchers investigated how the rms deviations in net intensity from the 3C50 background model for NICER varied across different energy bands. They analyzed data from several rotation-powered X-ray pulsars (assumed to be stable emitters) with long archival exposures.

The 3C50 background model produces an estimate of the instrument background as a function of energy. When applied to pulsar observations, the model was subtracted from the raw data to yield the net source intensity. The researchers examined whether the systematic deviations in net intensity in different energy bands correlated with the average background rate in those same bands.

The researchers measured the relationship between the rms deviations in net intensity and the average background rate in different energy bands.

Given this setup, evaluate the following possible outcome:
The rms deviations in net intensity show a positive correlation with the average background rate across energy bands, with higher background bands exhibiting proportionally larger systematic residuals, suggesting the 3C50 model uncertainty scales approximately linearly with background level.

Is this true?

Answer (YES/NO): YES